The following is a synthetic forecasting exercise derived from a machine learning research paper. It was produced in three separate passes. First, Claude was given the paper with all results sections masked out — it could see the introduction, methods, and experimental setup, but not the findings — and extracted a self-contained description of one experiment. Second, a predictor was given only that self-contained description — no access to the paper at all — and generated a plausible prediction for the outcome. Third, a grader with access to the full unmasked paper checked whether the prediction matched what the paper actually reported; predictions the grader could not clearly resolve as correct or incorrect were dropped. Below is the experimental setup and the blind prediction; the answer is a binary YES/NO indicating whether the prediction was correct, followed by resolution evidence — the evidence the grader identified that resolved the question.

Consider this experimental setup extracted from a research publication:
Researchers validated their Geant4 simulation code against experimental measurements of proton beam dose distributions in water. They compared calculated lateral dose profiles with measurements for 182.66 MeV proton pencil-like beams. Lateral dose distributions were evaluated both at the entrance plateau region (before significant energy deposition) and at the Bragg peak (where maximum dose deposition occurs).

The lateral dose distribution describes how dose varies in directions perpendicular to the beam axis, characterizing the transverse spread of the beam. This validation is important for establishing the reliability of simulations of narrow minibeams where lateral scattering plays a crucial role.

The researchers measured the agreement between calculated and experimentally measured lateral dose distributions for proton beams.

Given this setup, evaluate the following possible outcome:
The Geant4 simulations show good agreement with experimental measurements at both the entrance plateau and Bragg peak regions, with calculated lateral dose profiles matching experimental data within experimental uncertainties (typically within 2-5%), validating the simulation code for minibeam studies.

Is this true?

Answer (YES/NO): NO